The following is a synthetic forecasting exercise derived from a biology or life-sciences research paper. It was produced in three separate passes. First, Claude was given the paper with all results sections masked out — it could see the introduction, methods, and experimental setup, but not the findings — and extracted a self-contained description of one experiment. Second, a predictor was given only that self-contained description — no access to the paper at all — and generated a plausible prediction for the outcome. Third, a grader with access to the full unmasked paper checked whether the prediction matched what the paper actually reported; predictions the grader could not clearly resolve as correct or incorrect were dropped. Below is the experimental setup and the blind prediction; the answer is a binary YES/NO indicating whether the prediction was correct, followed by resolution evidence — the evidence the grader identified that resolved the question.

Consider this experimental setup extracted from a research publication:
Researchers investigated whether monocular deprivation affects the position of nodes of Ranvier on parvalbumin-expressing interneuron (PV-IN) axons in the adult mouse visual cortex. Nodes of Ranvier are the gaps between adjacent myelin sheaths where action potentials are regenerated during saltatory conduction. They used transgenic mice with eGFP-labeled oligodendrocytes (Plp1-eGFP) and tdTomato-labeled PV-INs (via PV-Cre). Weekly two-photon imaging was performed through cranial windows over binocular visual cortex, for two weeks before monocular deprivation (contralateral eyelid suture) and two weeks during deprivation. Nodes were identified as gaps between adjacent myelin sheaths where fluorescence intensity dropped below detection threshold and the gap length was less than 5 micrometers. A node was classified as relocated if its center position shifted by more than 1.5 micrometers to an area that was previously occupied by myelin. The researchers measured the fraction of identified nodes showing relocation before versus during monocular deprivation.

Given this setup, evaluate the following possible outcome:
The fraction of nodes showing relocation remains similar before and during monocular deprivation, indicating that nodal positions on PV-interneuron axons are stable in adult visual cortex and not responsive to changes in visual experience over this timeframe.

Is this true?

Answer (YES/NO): NO